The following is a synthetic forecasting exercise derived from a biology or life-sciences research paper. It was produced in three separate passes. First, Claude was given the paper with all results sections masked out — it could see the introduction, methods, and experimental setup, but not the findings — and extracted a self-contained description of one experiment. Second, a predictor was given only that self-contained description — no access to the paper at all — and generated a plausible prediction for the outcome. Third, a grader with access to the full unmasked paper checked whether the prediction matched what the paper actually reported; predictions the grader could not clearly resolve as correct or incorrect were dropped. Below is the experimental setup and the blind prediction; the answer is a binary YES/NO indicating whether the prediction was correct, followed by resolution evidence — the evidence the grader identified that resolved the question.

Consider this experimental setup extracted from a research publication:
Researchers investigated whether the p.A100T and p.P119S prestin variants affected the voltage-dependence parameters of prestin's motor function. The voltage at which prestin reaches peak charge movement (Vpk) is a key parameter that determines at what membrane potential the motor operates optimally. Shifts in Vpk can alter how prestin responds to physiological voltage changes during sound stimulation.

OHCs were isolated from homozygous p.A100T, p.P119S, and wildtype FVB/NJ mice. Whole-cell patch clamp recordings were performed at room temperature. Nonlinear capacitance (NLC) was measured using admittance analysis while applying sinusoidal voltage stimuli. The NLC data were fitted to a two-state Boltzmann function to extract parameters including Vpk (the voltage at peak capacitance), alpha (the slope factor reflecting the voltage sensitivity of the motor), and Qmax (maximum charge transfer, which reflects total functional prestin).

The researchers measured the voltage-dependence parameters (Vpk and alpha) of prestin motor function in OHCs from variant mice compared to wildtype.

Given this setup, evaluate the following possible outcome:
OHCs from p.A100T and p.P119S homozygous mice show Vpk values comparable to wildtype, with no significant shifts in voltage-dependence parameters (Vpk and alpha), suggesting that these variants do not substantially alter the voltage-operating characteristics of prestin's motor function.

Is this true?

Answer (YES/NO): NO